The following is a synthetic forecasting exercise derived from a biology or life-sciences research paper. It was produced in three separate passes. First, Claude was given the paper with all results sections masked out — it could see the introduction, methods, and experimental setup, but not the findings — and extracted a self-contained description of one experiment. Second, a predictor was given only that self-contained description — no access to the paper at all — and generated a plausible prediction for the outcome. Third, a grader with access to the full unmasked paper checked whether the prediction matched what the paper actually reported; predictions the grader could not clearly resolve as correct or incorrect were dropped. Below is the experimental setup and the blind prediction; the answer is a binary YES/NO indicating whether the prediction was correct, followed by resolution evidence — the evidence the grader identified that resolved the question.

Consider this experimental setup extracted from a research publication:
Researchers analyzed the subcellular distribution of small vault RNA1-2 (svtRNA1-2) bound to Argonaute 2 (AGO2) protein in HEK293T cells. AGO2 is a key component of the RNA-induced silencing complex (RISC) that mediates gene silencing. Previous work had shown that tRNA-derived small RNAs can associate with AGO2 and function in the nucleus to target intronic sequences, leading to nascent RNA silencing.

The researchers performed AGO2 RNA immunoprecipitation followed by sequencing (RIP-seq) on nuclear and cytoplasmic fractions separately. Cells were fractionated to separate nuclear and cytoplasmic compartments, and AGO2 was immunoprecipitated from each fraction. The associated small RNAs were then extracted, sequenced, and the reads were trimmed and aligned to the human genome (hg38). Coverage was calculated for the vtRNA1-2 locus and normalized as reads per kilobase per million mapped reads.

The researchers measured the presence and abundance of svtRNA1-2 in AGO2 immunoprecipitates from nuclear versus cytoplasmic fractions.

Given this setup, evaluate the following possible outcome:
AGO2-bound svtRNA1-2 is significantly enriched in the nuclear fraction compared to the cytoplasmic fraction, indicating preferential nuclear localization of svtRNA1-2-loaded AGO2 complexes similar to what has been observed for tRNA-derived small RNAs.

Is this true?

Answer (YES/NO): NO